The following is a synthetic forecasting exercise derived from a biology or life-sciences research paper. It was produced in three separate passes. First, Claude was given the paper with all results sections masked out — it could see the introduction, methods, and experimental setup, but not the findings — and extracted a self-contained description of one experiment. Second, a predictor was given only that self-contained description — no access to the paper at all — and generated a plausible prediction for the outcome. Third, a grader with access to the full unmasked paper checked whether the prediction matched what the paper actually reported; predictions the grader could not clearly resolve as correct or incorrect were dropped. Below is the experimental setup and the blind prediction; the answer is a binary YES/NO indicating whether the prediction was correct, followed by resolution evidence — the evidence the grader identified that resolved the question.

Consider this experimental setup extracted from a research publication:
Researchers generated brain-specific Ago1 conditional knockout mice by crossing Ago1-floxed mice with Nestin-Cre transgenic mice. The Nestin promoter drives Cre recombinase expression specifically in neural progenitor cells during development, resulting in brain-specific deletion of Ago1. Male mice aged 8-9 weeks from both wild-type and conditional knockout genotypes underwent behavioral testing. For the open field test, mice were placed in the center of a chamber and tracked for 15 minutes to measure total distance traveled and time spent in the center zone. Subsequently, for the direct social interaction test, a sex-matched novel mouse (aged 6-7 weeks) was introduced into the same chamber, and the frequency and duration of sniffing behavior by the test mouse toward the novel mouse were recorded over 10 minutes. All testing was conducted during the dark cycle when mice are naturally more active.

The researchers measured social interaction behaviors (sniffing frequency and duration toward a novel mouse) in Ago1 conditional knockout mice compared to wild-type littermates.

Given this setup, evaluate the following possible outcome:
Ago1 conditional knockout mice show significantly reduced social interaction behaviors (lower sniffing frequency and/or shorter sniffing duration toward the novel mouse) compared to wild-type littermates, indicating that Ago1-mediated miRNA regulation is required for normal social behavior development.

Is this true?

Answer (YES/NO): NO